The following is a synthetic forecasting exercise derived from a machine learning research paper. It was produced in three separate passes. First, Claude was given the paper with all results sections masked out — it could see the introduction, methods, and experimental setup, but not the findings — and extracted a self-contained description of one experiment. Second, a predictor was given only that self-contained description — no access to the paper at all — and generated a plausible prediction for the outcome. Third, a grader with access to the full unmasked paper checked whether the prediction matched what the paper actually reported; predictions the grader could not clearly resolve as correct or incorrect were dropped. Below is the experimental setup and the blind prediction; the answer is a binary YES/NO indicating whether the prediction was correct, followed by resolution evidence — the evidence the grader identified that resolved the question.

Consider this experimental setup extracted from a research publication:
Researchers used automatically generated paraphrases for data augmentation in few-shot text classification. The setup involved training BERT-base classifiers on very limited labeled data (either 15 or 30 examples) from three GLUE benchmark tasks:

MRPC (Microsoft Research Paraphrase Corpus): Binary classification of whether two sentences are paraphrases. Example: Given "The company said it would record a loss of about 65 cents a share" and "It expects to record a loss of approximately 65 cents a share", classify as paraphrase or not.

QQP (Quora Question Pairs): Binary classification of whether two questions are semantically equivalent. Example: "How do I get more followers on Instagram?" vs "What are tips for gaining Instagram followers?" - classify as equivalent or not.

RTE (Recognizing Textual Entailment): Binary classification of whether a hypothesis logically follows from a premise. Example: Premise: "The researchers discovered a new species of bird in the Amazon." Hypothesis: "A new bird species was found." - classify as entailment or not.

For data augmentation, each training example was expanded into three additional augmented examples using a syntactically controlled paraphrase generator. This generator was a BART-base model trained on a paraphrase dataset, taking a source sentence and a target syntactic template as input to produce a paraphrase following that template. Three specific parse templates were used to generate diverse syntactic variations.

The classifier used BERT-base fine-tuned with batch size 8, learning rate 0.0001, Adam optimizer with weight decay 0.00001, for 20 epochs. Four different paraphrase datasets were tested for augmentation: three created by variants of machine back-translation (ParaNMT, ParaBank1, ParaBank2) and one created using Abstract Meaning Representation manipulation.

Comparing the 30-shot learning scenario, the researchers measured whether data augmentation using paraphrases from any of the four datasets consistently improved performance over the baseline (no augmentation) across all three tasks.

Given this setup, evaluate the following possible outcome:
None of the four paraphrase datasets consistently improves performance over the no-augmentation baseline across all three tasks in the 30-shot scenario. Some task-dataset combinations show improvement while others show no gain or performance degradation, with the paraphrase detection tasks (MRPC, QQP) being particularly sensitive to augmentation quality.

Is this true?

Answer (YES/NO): NO